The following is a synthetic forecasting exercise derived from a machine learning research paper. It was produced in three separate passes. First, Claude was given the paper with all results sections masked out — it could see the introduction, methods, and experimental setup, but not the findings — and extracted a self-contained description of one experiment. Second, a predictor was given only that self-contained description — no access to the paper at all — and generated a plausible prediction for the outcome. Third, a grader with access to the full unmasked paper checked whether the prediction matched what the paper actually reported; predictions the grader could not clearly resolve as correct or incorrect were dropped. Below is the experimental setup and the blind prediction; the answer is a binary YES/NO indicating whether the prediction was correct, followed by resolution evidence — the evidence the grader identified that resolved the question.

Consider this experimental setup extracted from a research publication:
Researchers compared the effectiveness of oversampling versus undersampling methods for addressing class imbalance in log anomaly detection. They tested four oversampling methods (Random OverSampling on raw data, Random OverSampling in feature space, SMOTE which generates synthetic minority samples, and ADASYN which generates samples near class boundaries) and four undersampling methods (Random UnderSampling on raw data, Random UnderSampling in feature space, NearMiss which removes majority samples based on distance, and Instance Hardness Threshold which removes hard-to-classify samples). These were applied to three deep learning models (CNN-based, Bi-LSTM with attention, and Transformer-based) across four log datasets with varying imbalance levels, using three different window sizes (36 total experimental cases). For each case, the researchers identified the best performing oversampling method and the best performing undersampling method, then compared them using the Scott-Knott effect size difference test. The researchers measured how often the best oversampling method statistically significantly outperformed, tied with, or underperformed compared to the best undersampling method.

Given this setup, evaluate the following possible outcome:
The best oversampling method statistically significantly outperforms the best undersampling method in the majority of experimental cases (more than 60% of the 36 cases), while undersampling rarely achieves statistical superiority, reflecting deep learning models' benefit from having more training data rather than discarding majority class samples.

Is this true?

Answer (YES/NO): YES